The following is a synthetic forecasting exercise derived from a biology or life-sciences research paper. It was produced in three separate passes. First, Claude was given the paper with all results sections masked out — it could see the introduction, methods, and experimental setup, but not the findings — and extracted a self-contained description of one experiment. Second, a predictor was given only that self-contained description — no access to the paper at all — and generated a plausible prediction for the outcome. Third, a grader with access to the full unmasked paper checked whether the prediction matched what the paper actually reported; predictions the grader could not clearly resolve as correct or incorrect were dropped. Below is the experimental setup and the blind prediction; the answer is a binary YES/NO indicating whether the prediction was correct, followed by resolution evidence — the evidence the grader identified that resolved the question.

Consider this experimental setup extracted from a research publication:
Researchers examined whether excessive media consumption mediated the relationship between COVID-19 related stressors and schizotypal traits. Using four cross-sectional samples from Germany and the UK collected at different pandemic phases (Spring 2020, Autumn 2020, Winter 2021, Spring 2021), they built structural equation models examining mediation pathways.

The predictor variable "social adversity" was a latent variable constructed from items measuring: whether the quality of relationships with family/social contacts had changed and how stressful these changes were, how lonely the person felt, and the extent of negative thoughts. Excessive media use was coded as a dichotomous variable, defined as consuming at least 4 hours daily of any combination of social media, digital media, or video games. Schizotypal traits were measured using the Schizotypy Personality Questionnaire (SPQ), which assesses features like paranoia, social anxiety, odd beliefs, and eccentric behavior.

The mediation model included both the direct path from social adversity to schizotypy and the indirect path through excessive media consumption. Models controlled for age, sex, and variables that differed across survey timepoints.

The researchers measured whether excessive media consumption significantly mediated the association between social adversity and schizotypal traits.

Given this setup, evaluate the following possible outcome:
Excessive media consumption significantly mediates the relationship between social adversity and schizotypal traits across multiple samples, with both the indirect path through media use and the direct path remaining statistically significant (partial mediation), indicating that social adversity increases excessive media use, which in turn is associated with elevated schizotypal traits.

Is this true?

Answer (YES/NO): NO